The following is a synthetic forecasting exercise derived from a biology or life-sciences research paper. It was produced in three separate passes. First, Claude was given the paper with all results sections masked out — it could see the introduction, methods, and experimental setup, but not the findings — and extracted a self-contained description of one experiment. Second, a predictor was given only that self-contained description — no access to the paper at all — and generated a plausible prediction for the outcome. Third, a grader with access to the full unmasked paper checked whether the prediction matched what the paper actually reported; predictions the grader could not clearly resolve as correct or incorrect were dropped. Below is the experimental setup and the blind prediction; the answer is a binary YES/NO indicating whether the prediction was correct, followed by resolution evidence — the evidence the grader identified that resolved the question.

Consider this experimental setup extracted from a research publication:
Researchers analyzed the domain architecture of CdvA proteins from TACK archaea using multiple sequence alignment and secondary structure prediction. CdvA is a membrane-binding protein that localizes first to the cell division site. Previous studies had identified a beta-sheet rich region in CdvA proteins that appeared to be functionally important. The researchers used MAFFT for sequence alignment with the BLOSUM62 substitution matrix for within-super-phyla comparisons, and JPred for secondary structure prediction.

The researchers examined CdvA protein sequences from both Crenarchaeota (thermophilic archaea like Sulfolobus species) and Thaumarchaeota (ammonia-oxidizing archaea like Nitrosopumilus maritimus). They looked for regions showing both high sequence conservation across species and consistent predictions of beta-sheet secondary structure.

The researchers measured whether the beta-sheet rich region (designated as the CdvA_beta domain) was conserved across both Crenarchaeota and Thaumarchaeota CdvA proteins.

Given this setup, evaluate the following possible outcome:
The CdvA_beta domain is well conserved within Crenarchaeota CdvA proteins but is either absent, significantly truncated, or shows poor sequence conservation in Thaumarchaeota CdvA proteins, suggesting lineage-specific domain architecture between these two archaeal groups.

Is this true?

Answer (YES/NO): NO